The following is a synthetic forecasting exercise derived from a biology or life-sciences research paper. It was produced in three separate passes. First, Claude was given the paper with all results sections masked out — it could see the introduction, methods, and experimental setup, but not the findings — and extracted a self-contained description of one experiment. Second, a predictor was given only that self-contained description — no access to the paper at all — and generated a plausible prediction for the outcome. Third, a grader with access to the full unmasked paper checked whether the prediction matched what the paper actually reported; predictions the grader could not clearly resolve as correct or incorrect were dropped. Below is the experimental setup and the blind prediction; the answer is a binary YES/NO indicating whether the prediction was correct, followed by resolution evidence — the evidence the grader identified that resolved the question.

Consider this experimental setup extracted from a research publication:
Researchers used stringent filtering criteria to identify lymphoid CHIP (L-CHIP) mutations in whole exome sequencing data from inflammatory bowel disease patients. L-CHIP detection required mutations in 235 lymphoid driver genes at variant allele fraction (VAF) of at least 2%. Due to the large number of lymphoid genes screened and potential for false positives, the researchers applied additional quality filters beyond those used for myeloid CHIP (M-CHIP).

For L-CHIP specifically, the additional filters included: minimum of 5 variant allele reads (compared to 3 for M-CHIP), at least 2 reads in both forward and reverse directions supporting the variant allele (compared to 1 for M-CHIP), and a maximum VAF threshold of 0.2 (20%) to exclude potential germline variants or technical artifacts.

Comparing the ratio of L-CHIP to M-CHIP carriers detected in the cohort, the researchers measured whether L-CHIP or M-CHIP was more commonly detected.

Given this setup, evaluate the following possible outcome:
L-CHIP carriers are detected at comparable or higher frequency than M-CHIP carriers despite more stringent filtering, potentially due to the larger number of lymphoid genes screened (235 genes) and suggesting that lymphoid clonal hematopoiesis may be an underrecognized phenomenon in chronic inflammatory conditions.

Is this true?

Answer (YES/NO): NO